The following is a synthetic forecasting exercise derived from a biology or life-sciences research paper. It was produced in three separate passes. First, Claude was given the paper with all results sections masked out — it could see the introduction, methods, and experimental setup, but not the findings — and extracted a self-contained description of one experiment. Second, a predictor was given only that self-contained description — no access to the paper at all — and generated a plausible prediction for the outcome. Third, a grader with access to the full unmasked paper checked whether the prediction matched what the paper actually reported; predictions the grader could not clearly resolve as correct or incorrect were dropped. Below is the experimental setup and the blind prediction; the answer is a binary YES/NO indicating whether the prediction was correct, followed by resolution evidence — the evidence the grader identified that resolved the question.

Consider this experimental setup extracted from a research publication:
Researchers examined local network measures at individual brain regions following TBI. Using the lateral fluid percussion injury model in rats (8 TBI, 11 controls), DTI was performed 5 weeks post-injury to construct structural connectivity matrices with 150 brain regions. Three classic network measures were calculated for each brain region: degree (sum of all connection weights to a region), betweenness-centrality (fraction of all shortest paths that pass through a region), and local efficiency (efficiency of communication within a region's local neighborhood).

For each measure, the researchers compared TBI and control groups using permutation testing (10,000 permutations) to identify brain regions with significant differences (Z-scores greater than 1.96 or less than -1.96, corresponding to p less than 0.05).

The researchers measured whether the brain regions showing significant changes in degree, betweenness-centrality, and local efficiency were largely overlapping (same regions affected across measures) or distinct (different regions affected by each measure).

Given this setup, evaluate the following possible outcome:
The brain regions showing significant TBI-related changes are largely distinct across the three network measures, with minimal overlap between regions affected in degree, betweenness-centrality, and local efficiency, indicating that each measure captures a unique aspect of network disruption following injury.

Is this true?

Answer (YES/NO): YES